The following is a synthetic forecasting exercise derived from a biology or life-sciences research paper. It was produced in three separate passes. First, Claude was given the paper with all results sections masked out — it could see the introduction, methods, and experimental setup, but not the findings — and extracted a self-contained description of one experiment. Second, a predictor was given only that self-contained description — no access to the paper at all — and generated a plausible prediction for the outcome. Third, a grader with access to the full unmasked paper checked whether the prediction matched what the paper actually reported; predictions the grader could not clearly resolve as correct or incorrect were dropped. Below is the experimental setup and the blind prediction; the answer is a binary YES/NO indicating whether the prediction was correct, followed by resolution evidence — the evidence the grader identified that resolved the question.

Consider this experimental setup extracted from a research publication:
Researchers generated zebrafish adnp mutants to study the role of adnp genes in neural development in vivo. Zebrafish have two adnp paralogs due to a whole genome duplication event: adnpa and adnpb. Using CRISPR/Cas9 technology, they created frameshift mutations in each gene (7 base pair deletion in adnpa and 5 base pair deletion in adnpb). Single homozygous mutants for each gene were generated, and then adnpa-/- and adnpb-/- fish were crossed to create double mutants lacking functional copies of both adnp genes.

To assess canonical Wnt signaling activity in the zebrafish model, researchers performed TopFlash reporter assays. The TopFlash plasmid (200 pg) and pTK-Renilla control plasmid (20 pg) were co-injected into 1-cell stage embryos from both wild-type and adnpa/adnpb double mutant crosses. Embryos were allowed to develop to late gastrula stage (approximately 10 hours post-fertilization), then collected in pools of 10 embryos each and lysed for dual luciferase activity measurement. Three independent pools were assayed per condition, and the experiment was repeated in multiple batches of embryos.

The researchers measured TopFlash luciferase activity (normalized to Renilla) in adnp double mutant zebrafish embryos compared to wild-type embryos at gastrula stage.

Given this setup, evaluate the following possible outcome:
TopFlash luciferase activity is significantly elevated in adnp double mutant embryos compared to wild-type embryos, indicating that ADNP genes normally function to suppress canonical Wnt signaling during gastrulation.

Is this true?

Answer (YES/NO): NO